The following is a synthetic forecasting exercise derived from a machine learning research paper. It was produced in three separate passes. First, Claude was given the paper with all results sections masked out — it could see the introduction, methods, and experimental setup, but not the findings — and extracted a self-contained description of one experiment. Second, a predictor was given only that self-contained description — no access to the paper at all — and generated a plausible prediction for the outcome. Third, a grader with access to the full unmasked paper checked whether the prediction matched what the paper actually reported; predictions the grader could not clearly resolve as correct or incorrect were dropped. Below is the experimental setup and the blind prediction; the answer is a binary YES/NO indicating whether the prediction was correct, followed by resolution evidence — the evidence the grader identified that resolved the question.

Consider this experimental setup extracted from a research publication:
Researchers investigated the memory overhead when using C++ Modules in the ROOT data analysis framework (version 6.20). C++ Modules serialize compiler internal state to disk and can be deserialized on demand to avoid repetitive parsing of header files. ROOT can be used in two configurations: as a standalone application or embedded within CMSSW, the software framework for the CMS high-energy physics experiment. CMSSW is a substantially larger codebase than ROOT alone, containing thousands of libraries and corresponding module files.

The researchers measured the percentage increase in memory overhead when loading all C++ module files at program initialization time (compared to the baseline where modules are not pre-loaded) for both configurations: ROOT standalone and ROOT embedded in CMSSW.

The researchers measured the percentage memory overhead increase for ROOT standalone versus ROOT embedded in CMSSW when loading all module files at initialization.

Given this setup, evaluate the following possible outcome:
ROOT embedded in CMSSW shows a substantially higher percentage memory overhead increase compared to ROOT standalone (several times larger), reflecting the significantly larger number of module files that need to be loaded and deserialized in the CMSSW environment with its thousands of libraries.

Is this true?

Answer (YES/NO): YES